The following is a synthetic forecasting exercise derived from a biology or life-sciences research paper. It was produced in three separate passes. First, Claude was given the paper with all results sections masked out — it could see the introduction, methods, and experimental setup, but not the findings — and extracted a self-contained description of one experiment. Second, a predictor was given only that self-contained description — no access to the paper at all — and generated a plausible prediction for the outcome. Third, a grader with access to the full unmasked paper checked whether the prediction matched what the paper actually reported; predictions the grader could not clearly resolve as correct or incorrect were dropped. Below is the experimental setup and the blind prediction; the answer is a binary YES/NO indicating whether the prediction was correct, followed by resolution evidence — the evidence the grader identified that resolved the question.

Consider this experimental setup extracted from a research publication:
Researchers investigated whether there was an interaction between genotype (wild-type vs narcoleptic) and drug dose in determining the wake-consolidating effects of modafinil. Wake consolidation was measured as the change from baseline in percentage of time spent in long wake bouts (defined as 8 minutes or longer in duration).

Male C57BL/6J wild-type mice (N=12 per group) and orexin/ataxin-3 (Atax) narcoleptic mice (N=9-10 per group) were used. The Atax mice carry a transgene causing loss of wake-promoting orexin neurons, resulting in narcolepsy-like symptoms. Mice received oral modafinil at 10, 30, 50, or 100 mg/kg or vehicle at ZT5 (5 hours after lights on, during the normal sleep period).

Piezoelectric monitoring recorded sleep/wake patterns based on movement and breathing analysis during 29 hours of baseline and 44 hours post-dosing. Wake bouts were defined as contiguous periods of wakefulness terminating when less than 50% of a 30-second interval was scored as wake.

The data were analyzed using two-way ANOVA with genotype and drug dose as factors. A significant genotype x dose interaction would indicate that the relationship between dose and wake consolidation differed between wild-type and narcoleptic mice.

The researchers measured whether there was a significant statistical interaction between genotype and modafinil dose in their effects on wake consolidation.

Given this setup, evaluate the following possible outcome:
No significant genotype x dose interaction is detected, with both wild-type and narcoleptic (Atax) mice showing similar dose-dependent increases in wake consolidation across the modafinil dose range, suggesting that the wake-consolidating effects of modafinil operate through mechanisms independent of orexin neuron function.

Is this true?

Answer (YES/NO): NO